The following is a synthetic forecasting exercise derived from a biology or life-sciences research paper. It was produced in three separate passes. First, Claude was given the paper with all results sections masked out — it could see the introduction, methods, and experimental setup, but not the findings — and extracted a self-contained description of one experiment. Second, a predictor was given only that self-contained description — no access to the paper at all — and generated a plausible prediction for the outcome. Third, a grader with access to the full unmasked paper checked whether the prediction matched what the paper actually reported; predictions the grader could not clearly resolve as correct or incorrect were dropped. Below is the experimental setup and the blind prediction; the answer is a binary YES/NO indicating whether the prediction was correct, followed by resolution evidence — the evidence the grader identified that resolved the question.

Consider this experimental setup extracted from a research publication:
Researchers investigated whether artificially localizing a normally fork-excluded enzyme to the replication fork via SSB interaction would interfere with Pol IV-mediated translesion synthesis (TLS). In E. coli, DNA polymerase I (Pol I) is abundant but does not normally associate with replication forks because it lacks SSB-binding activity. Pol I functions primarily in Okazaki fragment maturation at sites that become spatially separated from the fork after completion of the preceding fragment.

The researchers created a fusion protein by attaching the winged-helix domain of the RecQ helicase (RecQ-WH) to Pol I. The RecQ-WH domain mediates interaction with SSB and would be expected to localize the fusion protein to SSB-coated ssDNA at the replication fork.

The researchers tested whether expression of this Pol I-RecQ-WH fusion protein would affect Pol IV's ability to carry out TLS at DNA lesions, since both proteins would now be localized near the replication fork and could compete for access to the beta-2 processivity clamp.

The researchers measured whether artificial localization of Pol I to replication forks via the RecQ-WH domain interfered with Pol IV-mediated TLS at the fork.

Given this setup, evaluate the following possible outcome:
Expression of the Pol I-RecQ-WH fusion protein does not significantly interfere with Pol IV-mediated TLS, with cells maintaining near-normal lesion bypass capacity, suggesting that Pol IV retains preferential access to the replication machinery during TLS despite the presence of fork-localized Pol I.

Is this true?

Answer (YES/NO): NO